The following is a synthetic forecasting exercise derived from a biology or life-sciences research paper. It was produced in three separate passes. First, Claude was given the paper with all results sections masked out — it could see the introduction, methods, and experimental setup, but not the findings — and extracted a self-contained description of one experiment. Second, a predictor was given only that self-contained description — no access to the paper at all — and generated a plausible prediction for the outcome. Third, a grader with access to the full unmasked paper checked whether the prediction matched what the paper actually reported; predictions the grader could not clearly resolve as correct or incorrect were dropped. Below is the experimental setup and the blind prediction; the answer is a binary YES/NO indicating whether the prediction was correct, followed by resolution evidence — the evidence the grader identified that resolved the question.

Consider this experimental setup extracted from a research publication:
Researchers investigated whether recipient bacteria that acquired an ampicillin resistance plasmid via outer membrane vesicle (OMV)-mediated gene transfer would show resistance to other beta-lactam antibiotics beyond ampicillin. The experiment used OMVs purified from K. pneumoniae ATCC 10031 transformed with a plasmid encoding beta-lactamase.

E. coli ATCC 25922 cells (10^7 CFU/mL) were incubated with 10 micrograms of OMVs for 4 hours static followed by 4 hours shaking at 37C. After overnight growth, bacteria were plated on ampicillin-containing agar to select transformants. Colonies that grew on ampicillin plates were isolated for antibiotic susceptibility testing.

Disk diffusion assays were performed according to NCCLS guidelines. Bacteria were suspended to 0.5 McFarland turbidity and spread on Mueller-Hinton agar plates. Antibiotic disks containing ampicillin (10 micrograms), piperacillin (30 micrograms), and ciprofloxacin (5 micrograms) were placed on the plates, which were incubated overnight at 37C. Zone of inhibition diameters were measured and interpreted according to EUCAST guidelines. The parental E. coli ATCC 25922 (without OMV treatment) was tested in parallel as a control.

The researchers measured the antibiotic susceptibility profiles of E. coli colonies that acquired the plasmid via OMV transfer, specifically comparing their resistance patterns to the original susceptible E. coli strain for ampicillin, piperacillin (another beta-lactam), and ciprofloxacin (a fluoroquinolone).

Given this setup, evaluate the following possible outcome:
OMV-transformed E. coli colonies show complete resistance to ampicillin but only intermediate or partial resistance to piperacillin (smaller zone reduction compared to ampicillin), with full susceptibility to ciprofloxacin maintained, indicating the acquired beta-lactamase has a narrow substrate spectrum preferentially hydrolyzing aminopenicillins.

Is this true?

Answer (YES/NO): NO